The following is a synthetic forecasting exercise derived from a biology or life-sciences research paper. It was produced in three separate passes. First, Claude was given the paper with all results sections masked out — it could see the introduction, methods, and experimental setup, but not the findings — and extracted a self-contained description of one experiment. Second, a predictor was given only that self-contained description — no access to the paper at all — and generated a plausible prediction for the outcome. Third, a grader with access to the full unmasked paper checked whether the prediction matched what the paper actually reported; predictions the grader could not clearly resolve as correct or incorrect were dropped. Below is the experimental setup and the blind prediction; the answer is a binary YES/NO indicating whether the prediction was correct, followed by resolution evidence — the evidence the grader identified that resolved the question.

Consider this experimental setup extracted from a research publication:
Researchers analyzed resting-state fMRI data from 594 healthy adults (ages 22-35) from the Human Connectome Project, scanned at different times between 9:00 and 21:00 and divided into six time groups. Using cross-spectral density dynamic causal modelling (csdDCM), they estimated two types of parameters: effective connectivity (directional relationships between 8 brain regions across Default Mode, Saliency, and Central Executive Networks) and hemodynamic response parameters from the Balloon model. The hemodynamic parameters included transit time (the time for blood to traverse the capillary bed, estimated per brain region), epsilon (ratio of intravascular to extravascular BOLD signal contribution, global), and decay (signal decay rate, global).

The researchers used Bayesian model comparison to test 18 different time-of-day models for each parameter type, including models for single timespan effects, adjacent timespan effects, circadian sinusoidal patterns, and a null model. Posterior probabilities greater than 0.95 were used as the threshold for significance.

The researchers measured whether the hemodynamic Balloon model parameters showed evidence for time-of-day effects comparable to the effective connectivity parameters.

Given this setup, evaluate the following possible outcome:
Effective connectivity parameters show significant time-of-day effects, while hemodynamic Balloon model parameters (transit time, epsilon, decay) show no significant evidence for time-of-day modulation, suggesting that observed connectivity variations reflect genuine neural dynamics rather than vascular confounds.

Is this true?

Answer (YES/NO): NO